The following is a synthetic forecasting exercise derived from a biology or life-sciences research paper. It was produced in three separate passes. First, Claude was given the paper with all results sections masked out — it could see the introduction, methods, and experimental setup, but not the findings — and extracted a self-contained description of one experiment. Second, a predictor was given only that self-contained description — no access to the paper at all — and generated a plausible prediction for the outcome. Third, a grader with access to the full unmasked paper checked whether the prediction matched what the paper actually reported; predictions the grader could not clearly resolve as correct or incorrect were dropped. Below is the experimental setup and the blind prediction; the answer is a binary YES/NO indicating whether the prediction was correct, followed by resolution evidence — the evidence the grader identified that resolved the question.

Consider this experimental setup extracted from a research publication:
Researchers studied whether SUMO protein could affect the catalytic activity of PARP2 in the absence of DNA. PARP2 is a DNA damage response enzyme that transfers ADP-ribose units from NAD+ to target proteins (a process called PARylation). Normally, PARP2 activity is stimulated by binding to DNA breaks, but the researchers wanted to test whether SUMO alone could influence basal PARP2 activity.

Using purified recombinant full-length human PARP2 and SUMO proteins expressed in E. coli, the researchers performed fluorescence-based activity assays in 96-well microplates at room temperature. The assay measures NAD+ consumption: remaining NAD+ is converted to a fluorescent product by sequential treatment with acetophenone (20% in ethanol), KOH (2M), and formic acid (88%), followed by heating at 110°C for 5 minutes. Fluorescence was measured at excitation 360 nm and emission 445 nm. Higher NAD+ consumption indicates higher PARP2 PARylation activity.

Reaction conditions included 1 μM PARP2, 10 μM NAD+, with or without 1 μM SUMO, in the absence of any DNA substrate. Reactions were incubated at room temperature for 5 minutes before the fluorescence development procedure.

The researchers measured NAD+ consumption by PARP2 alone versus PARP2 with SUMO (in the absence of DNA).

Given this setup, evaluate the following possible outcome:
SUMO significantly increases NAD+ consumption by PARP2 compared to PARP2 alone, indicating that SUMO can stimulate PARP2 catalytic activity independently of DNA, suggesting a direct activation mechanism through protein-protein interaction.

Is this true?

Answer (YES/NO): YES